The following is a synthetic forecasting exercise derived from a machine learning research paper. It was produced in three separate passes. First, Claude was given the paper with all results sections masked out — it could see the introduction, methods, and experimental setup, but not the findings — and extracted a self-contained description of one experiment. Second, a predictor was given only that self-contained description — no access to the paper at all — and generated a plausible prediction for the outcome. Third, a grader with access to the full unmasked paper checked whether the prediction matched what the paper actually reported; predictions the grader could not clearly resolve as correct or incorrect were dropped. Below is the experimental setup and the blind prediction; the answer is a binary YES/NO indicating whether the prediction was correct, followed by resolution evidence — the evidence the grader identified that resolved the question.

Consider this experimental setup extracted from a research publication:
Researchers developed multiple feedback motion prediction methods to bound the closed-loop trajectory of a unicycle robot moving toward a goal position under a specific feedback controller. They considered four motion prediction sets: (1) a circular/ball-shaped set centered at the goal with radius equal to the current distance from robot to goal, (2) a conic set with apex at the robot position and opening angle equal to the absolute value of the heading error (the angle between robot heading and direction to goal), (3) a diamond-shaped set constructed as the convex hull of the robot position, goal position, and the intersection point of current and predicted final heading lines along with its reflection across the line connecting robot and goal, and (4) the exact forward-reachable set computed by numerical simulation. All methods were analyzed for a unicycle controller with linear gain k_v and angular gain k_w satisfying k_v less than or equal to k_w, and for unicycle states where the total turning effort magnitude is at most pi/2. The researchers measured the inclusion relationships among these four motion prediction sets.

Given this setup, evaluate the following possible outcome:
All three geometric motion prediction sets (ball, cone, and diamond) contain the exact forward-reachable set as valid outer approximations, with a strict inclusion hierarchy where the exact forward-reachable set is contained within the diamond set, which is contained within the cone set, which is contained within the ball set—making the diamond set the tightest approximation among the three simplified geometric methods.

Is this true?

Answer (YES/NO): YES